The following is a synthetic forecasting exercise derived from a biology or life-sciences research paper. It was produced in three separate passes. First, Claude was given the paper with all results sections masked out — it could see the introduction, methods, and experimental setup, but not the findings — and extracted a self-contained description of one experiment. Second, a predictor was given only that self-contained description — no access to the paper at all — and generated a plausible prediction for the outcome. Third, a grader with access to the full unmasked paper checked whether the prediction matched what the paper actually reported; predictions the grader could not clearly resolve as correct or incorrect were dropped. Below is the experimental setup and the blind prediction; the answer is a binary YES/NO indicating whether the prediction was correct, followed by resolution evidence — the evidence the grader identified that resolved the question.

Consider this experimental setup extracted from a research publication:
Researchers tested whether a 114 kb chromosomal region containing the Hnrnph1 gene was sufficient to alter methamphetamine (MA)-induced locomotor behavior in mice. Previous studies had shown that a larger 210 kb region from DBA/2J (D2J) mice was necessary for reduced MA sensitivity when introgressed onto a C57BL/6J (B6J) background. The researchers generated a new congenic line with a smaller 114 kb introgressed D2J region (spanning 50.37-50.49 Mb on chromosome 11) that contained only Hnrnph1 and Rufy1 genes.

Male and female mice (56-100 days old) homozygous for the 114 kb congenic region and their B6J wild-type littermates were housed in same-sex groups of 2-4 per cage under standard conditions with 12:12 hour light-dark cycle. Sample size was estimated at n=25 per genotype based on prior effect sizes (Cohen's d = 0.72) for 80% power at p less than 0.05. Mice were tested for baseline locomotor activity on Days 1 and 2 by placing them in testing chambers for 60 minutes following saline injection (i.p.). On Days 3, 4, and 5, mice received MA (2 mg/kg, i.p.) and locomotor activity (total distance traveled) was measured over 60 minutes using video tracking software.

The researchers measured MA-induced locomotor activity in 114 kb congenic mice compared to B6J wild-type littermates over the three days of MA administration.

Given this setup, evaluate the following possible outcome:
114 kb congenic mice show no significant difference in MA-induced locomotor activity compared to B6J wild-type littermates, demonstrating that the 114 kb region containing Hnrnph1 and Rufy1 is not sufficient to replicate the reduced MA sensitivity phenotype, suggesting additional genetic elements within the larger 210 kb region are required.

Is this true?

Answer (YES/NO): NO